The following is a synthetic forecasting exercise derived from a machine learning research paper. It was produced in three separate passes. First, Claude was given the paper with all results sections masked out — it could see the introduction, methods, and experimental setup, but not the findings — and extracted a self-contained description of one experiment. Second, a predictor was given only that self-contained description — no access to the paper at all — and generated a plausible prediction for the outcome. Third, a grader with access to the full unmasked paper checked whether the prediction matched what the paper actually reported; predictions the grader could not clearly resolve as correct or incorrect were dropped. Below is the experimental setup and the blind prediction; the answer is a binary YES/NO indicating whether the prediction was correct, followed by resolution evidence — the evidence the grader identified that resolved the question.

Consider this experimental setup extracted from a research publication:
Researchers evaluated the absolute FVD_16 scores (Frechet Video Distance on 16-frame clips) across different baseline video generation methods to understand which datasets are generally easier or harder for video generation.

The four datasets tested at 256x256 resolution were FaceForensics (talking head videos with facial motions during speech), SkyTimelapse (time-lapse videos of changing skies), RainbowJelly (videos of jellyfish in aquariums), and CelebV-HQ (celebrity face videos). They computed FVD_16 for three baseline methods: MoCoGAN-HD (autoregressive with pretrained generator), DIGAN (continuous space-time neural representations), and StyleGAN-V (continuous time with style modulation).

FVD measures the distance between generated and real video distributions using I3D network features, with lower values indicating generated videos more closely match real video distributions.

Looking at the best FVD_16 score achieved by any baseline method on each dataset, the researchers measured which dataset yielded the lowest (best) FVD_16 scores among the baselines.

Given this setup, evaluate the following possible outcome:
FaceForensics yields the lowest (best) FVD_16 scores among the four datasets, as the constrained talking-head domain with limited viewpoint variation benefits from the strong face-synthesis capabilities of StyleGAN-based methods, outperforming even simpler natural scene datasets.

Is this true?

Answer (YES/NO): YES